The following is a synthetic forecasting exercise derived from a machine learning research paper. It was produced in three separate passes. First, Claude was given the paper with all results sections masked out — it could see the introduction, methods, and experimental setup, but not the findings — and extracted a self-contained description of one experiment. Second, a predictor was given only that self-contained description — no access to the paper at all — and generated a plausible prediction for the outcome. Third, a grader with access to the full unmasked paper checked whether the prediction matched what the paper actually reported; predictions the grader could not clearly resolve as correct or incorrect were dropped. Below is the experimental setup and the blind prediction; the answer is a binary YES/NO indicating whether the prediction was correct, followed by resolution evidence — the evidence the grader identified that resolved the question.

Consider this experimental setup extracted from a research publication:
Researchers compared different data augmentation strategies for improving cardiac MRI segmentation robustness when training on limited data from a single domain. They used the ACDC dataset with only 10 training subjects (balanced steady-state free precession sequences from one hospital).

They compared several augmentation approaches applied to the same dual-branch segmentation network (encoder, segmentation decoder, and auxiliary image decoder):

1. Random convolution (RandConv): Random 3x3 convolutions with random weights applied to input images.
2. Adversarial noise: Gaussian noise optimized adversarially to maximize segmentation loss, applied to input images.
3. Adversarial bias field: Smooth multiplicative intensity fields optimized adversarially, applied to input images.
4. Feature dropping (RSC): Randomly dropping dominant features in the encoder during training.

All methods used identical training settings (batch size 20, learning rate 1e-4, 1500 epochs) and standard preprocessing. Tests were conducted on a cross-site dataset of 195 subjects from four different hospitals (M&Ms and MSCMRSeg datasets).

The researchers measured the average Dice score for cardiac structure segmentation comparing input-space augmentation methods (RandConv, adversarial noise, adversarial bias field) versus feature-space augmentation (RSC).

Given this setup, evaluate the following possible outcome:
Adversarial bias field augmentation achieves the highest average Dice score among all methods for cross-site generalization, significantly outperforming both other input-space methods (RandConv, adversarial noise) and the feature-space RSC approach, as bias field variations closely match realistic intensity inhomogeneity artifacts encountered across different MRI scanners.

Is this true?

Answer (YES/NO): YES